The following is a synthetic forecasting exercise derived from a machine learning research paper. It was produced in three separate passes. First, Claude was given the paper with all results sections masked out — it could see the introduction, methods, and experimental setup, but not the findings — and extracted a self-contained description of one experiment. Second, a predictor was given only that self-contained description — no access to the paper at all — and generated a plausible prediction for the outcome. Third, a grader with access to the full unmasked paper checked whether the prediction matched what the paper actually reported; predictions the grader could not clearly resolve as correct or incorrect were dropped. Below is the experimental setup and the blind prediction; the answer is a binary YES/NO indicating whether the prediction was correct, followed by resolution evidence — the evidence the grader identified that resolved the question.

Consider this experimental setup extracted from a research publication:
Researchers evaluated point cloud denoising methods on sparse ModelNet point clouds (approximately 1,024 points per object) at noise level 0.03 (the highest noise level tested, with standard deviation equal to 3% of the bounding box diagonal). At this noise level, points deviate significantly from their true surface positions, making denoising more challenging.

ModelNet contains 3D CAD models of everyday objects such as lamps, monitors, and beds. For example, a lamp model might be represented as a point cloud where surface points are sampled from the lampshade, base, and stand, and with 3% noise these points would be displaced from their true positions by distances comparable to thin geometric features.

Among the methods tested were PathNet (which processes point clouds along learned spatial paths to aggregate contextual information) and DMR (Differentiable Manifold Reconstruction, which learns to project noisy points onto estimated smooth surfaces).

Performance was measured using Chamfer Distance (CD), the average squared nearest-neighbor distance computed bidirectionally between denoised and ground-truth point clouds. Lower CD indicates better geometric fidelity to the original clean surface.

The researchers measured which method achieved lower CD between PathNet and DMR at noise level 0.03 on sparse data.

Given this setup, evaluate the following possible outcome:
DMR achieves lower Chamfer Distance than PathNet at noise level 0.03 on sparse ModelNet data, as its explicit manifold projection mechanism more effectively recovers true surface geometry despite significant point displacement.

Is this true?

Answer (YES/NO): YES